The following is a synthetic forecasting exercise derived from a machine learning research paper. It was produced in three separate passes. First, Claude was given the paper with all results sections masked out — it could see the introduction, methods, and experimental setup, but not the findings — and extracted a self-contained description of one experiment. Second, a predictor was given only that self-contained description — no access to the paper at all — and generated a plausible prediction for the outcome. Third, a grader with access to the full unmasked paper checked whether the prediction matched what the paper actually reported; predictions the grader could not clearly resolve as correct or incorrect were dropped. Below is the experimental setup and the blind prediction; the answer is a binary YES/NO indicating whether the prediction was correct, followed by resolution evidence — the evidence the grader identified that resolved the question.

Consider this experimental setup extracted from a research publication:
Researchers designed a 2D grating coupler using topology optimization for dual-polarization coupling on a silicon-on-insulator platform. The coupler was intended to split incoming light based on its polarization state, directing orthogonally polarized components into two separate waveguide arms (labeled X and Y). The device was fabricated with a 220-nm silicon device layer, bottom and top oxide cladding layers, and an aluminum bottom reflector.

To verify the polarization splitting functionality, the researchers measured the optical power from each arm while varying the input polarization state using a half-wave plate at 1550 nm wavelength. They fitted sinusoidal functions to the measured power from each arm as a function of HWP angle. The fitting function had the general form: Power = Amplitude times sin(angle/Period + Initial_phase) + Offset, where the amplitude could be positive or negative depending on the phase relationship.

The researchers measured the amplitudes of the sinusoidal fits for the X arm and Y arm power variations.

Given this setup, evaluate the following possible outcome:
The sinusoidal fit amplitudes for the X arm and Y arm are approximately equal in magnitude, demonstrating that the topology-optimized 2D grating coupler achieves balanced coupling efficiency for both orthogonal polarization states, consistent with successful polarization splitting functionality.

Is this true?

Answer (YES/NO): YES